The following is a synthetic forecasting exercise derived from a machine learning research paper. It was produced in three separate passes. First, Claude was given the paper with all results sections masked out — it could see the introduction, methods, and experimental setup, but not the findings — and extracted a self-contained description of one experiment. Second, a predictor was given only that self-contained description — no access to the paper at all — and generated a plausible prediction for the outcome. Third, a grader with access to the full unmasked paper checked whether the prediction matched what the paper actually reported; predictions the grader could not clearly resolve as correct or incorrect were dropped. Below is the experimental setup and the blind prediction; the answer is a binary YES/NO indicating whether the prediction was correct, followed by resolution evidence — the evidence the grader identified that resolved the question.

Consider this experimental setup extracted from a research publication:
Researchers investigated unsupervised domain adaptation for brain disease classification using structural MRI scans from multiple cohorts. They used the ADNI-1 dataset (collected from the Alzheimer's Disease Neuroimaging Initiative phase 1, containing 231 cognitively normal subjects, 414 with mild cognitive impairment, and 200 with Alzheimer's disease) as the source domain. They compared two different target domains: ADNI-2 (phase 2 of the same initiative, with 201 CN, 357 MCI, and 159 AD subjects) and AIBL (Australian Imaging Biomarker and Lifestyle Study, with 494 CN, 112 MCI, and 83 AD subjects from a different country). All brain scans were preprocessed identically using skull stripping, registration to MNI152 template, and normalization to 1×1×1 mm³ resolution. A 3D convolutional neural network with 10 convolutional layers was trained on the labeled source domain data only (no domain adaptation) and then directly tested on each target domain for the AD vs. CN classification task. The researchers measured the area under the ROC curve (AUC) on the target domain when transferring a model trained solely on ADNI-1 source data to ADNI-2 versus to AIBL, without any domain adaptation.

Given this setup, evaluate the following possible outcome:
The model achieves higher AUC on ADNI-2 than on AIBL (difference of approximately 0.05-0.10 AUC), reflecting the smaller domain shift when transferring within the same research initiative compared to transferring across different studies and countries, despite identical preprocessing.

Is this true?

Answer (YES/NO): YES